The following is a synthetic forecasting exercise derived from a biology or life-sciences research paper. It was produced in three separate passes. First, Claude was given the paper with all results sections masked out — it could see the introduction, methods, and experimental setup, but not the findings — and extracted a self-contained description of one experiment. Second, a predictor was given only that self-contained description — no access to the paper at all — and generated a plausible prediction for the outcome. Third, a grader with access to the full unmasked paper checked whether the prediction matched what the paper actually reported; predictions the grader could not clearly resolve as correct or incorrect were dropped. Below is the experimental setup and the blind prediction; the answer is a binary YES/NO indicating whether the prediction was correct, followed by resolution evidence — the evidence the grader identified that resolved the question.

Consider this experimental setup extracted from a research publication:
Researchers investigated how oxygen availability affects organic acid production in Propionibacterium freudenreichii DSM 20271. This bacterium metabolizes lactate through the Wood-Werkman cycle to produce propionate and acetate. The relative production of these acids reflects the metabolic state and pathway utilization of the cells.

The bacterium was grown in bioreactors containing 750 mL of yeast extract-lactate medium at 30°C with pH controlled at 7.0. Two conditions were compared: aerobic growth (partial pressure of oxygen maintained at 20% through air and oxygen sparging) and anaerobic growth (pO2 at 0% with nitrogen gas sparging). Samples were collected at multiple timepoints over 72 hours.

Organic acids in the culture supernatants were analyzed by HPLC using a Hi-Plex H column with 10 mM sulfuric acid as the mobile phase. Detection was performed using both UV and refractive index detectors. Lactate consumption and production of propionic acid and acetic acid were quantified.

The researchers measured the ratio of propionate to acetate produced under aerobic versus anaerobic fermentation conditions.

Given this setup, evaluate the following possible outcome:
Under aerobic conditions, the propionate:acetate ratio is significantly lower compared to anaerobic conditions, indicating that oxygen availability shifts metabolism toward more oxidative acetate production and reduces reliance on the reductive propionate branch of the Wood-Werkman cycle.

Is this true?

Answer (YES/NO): YES